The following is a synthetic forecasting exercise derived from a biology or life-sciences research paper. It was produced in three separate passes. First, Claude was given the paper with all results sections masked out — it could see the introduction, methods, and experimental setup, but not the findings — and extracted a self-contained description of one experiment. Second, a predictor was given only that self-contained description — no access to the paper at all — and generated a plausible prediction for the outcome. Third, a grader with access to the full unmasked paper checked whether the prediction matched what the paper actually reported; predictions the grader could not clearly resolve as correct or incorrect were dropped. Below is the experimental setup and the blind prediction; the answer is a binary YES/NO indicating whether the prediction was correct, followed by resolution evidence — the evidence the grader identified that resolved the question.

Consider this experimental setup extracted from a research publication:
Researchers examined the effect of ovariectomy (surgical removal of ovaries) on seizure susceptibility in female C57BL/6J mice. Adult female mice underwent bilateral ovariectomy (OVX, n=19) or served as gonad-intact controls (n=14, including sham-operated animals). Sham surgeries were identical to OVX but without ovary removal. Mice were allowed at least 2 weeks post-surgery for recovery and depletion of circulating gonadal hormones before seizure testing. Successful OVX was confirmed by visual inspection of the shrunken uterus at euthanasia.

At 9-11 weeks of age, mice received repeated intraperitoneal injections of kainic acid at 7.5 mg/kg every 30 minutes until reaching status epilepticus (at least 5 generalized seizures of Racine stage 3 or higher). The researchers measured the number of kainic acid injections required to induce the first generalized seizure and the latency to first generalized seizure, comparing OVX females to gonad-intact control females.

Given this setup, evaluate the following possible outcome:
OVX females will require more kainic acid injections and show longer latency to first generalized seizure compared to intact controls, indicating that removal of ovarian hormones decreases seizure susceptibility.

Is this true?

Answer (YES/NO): NO